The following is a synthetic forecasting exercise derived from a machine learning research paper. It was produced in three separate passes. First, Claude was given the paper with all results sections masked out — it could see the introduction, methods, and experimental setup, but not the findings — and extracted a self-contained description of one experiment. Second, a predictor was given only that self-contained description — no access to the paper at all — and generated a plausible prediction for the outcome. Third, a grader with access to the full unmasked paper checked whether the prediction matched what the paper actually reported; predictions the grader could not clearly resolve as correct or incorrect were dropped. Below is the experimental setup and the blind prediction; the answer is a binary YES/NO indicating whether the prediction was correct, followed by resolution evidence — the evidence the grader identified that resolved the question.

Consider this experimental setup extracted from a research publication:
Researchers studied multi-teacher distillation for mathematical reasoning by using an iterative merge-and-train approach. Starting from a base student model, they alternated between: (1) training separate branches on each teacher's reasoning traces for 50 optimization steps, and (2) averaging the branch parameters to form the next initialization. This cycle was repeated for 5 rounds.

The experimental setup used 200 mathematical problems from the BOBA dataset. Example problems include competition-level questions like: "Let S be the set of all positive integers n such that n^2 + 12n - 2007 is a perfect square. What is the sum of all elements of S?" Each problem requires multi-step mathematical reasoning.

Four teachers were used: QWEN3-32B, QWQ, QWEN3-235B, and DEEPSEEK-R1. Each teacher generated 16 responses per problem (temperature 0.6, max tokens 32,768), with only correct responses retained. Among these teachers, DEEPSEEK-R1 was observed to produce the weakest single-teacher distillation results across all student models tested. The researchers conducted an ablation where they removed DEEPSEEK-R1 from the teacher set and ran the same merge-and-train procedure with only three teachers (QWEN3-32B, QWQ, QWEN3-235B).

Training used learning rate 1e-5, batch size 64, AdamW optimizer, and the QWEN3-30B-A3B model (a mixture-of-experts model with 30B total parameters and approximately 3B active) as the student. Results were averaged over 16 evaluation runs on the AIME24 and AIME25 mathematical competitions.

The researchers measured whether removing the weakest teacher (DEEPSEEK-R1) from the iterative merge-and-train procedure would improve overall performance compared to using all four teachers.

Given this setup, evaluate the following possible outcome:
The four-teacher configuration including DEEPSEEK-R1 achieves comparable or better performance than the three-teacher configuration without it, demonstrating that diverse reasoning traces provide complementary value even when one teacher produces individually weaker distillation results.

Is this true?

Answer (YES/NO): YES